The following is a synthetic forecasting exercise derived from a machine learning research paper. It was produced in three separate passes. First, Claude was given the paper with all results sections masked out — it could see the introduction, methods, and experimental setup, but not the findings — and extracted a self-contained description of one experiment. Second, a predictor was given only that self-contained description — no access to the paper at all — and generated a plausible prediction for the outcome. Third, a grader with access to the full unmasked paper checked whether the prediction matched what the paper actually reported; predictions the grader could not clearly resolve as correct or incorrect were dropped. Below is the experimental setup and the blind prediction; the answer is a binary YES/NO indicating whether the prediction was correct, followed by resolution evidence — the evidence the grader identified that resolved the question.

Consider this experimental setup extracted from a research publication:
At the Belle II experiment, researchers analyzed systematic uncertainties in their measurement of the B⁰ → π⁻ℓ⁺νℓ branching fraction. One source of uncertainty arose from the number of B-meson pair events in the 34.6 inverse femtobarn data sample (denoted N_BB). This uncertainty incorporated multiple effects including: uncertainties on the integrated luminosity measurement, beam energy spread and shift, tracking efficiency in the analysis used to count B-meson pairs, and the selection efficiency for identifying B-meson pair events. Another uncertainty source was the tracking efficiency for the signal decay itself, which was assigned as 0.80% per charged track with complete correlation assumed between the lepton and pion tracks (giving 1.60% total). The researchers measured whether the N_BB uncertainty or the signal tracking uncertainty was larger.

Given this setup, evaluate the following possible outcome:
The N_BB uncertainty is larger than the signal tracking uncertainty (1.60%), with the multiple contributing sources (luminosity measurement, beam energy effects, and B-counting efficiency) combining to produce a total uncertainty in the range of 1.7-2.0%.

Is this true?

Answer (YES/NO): NO